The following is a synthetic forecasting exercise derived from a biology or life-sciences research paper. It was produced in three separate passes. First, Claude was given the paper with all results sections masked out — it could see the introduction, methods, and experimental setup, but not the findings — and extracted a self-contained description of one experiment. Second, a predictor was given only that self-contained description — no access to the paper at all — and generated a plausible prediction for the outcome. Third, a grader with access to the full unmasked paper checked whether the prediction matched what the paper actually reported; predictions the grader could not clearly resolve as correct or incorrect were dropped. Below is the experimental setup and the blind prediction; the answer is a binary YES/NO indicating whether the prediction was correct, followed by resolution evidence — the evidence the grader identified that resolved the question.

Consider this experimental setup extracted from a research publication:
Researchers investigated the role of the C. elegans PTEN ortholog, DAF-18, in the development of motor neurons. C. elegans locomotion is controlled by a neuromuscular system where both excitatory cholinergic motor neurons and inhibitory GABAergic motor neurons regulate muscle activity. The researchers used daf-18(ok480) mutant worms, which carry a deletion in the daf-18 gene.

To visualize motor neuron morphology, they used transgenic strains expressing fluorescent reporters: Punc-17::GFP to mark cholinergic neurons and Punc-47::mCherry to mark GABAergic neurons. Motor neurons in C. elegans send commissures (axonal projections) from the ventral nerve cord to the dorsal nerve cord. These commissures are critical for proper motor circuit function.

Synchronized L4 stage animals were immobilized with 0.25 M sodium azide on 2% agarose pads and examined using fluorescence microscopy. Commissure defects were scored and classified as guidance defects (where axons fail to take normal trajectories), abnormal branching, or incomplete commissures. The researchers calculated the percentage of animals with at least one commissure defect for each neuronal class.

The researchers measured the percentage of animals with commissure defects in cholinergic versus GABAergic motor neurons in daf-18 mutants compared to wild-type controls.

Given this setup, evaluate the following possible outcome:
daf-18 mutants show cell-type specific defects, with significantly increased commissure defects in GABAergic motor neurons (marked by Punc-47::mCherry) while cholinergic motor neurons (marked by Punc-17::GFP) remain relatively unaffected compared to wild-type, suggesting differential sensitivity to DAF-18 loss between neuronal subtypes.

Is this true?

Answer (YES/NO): YES